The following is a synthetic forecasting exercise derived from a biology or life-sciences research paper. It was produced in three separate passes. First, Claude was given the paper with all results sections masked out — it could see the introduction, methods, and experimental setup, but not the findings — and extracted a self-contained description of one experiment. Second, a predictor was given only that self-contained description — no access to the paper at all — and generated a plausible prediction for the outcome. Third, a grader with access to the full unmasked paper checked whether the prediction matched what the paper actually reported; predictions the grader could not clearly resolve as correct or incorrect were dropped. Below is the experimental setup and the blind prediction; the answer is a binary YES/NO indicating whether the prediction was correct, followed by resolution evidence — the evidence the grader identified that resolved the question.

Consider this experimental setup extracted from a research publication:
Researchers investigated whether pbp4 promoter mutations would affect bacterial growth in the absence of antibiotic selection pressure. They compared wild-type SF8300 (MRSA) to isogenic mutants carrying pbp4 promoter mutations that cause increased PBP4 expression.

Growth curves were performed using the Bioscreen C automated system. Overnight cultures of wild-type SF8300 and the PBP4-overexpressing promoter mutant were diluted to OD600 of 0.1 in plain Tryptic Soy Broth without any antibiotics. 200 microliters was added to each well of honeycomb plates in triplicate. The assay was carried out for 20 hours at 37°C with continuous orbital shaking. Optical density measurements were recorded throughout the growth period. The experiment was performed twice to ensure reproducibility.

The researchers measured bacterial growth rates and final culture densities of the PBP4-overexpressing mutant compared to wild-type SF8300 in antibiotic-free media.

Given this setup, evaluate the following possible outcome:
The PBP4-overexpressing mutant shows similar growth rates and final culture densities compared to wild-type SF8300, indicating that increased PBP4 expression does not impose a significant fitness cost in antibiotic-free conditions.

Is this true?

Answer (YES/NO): YES